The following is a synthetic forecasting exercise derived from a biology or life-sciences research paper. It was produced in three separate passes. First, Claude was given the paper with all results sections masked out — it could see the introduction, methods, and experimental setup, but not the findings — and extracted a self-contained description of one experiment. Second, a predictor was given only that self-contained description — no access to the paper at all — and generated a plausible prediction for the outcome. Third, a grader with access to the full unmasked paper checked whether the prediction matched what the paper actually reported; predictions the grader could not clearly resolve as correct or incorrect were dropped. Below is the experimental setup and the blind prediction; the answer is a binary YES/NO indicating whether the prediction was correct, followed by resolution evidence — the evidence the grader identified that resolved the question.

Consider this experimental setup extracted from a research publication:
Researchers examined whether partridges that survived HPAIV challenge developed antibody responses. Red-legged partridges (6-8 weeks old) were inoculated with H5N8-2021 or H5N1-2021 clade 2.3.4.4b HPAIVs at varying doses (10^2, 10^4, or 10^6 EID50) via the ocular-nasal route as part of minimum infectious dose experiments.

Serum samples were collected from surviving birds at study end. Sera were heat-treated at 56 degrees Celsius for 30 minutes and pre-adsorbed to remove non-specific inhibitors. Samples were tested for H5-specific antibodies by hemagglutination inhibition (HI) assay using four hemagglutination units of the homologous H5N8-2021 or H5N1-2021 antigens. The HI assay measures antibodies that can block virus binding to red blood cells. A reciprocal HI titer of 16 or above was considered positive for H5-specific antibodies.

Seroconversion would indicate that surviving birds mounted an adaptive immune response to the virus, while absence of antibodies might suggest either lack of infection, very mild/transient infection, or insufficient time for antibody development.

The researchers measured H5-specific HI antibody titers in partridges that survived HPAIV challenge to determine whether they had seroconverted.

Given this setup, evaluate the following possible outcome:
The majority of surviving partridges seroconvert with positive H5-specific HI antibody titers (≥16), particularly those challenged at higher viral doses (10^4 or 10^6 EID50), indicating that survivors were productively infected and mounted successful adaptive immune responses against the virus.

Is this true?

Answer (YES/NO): NO